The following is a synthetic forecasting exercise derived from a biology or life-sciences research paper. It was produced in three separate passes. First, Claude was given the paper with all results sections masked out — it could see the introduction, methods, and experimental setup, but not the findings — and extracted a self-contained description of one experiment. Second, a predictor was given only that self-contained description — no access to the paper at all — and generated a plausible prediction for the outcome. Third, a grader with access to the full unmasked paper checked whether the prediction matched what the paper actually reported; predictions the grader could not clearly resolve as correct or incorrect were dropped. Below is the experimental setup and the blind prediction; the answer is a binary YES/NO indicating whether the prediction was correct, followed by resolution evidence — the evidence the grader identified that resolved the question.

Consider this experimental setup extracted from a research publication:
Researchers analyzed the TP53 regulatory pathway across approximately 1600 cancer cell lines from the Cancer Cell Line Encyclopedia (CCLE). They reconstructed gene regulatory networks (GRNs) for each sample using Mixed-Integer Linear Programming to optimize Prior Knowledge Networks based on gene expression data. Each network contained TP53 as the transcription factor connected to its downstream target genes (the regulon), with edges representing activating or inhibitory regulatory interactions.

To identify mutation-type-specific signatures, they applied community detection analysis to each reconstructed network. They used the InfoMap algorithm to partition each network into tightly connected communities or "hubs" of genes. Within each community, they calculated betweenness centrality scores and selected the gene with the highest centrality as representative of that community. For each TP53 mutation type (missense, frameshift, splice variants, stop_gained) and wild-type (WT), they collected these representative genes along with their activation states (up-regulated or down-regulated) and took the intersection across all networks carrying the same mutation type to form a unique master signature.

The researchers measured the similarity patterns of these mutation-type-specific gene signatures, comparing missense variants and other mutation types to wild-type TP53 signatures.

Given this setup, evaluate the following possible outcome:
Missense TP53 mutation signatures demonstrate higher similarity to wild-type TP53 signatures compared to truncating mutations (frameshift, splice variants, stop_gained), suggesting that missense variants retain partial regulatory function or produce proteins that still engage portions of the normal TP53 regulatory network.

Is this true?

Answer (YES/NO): YES